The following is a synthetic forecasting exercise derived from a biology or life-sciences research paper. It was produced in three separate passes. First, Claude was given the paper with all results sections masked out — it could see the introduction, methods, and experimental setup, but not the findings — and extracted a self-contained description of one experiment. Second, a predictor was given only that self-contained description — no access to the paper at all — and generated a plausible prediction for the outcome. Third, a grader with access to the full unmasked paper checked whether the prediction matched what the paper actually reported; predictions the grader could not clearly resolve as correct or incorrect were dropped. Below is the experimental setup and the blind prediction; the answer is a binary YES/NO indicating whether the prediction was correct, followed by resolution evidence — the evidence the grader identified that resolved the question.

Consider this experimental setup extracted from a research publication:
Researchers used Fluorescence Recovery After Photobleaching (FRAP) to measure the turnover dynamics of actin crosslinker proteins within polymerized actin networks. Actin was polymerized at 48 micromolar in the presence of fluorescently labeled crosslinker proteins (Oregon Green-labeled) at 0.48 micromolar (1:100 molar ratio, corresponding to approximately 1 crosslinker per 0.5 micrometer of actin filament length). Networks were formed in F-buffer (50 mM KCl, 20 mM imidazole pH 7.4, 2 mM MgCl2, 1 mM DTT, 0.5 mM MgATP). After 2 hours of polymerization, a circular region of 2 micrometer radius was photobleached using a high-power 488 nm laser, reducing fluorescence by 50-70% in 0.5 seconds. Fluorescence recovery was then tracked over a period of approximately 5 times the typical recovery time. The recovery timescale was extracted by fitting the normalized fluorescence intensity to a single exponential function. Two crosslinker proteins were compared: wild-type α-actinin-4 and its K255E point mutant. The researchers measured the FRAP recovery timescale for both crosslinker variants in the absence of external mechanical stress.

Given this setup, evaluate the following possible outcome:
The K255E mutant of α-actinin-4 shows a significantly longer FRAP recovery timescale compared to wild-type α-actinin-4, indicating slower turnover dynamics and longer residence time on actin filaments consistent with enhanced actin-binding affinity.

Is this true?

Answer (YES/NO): YES